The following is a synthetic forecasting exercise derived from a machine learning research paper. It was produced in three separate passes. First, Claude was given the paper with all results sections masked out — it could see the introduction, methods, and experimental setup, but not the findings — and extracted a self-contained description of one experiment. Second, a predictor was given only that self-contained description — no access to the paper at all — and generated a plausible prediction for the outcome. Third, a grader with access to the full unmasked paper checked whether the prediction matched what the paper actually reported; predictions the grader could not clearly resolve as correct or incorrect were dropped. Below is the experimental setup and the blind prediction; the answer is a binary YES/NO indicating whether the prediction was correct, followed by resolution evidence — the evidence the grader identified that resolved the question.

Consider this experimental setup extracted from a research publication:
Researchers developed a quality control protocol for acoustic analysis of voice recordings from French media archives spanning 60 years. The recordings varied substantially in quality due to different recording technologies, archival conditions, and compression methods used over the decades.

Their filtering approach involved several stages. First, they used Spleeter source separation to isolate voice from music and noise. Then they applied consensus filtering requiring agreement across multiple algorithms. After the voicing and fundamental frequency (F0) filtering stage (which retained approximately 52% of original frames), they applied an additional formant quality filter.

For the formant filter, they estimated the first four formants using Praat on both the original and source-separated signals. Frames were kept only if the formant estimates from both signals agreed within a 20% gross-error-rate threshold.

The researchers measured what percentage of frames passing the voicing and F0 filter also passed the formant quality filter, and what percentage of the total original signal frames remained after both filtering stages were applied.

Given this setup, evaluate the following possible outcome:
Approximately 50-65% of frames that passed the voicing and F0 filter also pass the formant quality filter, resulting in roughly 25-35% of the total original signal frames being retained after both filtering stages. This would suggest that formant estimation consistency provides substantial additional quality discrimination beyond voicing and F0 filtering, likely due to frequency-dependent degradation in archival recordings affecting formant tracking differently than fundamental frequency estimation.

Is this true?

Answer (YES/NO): NO